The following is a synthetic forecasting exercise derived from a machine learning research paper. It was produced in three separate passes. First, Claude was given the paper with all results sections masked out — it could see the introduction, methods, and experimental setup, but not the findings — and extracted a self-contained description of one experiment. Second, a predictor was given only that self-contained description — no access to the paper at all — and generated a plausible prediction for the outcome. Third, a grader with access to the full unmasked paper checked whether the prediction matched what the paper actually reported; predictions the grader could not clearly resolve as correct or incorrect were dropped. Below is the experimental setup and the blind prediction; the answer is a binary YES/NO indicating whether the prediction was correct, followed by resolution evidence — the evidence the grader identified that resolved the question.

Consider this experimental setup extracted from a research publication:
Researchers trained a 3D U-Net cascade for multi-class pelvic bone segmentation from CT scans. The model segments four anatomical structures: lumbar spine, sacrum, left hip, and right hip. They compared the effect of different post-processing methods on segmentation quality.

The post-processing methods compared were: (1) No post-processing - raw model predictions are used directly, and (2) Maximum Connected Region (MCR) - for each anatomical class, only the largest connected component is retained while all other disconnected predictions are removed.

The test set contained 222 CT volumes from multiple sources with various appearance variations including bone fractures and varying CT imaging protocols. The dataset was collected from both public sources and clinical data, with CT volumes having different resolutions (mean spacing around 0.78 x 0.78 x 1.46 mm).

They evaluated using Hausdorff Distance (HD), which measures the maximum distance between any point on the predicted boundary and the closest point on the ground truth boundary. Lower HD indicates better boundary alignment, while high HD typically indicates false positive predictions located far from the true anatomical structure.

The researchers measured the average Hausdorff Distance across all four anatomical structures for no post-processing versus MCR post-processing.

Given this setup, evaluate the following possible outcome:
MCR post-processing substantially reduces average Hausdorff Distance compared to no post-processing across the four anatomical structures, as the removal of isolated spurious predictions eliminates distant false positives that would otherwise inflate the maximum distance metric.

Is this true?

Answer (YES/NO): YES